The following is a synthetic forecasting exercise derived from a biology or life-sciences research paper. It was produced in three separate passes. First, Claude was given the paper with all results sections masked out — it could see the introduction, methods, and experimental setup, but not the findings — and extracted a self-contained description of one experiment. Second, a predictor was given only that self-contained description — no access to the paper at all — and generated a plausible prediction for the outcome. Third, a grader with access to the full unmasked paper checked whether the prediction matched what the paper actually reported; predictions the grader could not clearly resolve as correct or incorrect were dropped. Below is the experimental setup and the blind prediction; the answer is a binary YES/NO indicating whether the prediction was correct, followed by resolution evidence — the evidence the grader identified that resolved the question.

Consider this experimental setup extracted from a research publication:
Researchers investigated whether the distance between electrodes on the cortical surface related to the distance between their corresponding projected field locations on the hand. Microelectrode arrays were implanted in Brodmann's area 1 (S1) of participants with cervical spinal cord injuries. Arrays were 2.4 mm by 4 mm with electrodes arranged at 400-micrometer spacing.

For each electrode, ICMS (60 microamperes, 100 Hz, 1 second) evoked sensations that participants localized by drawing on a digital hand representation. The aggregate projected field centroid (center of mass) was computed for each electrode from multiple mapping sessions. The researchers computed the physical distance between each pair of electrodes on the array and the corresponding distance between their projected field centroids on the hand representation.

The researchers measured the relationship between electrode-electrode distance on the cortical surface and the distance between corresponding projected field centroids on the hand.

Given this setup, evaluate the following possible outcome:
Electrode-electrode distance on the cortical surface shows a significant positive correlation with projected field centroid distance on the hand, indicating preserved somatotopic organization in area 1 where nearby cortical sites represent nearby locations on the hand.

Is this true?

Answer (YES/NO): YES